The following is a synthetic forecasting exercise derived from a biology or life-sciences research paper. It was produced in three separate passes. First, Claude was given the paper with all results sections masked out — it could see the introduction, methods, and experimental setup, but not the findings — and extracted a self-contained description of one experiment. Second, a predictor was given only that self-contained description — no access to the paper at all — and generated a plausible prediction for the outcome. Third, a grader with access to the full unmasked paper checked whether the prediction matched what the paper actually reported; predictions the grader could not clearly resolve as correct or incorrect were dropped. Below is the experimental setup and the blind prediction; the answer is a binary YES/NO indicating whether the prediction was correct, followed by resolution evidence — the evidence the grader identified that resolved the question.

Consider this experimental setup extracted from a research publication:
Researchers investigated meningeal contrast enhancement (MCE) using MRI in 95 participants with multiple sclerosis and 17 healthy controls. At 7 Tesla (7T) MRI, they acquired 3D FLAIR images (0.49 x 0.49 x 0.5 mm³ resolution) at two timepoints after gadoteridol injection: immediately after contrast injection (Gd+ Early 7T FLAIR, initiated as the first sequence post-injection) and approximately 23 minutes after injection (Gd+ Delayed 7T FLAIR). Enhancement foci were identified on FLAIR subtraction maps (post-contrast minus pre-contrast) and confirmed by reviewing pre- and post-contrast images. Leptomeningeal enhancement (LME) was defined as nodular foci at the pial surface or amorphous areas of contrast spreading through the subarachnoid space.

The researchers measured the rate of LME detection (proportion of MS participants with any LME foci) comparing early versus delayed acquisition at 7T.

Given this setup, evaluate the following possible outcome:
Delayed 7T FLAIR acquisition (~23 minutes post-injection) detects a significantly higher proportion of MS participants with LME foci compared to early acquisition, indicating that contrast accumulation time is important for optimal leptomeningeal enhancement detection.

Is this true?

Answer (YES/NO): YES